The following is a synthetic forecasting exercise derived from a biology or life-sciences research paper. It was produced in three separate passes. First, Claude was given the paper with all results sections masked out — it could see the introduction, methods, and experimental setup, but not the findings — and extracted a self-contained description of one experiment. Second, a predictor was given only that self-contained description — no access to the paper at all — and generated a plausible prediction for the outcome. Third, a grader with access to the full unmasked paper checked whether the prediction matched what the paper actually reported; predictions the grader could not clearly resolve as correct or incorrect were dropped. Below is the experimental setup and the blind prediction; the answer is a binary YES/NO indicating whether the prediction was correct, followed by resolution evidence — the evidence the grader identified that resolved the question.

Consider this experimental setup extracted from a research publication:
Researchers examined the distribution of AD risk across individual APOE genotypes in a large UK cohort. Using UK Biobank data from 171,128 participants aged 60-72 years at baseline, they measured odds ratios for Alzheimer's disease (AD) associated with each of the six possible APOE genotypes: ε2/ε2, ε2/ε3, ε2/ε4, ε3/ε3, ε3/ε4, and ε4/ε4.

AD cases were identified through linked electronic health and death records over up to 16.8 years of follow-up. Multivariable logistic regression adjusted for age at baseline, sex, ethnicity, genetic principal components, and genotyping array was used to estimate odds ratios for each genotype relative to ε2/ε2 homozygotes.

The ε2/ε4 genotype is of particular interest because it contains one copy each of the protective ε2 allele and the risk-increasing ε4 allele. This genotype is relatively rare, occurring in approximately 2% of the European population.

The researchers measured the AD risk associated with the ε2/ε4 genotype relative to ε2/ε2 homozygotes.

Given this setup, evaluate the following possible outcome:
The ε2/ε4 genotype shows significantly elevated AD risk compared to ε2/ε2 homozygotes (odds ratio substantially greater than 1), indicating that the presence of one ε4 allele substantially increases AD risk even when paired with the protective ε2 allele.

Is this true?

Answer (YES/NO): YES